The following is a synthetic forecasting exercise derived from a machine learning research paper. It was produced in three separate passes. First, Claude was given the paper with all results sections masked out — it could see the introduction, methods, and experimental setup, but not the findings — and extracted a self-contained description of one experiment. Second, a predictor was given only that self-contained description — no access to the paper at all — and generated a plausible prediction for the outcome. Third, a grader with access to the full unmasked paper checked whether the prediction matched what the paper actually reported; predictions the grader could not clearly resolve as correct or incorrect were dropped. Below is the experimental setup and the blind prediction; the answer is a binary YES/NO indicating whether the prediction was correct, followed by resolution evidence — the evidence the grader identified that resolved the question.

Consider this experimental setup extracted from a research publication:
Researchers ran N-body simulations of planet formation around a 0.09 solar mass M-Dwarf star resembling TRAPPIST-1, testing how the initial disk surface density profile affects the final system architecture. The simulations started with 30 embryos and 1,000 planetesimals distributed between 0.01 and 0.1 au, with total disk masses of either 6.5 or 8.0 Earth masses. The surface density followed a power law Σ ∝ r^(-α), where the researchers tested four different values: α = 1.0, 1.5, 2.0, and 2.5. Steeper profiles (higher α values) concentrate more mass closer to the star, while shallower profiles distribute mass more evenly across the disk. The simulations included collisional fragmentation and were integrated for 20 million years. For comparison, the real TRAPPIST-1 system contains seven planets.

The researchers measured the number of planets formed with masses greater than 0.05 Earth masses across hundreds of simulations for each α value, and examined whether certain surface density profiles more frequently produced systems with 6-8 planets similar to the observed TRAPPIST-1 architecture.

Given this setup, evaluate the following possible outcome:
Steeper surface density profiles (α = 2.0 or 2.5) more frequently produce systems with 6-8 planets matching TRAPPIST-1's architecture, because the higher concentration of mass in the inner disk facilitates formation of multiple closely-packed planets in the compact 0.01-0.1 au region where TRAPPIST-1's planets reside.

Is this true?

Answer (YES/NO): YES